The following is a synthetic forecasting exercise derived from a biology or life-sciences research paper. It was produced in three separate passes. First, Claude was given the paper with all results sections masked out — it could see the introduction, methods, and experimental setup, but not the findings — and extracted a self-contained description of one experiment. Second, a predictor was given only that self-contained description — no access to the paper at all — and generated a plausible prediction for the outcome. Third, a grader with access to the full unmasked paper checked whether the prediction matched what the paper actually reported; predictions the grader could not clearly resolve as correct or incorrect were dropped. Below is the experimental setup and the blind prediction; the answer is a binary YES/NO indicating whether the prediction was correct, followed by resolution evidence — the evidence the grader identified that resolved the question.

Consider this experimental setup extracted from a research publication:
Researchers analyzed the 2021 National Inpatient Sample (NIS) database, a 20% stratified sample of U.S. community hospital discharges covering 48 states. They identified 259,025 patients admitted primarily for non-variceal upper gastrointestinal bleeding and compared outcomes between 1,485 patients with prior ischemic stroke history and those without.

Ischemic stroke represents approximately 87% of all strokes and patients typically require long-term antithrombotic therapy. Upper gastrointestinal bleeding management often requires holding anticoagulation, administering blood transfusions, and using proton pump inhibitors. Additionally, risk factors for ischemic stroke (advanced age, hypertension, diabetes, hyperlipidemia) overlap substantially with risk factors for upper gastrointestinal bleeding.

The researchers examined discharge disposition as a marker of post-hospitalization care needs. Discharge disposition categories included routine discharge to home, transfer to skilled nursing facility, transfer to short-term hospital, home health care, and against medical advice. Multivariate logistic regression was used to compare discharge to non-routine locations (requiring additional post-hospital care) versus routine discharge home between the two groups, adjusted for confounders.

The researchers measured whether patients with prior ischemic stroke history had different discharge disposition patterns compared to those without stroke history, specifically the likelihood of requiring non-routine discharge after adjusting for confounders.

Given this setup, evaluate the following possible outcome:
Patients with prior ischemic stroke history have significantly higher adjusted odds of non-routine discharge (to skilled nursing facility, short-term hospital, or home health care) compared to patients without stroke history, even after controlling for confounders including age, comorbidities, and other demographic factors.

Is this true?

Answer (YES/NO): YES